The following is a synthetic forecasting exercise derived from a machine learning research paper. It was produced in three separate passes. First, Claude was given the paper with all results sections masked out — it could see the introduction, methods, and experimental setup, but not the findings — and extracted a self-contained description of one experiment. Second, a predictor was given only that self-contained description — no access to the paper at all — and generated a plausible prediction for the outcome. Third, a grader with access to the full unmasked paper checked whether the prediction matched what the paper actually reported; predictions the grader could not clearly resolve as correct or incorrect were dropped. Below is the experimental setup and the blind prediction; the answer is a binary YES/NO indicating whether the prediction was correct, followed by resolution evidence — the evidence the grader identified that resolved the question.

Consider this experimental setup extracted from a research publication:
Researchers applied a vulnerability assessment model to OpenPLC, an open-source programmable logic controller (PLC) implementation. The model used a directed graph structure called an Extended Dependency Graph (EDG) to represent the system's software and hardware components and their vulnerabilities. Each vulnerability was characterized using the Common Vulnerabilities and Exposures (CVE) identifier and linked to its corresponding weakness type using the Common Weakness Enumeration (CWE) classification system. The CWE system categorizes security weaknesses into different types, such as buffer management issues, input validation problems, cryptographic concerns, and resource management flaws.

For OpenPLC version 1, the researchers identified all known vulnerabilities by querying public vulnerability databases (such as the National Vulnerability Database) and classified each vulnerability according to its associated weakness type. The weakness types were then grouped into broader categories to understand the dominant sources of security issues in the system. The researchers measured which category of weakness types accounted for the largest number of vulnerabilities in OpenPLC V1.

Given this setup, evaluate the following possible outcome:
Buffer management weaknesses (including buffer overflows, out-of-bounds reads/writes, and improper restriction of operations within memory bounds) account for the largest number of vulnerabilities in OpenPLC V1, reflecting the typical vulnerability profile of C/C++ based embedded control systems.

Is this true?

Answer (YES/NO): YES